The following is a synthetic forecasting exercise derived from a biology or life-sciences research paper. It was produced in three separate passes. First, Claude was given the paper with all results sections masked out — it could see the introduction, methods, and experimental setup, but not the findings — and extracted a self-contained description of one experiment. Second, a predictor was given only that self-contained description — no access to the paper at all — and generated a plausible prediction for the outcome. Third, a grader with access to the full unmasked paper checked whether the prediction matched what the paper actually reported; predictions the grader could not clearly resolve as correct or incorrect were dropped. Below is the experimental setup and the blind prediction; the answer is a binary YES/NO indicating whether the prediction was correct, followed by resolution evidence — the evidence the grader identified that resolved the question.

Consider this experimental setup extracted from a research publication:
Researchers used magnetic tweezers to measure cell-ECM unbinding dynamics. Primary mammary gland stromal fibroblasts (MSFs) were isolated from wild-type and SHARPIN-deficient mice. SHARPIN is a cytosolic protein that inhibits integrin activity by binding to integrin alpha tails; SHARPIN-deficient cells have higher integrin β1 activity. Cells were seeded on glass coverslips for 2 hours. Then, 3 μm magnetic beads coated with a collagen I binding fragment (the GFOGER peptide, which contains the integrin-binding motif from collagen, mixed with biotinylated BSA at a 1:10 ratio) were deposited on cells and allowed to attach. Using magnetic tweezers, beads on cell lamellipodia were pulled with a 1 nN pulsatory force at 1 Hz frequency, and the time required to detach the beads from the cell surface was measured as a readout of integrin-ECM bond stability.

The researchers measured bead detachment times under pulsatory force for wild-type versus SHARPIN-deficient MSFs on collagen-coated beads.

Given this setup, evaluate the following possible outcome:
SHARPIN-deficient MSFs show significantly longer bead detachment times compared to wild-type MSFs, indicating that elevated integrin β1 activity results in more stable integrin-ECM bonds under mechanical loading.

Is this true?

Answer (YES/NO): NO